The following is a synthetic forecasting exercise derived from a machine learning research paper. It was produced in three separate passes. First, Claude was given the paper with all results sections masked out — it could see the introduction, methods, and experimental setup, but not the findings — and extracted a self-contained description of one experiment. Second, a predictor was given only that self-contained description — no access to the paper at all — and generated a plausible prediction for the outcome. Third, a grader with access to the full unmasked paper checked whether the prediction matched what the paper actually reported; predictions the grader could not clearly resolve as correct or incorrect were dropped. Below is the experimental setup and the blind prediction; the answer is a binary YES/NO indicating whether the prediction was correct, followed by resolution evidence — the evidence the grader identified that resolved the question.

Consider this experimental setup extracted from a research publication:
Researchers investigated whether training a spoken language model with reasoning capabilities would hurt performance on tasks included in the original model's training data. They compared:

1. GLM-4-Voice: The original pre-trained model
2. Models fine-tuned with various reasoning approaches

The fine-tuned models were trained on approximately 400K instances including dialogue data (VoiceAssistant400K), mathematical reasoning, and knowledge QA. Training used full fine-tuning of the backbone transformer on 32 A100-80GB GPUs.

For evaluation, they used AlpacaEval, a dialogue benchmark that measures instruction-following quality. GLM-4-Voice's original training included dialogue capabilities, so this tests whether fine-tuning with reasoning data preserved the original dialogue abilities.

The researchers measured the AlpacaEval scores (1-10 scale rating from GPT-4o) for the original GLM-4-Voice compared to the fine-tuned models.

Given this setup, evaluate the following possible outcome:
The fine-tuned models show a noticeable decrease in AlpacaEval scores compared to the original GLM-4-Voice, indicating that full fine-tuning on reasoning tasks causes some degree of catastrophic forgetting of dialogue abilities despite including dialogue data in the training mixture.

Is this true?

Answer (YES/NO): NO